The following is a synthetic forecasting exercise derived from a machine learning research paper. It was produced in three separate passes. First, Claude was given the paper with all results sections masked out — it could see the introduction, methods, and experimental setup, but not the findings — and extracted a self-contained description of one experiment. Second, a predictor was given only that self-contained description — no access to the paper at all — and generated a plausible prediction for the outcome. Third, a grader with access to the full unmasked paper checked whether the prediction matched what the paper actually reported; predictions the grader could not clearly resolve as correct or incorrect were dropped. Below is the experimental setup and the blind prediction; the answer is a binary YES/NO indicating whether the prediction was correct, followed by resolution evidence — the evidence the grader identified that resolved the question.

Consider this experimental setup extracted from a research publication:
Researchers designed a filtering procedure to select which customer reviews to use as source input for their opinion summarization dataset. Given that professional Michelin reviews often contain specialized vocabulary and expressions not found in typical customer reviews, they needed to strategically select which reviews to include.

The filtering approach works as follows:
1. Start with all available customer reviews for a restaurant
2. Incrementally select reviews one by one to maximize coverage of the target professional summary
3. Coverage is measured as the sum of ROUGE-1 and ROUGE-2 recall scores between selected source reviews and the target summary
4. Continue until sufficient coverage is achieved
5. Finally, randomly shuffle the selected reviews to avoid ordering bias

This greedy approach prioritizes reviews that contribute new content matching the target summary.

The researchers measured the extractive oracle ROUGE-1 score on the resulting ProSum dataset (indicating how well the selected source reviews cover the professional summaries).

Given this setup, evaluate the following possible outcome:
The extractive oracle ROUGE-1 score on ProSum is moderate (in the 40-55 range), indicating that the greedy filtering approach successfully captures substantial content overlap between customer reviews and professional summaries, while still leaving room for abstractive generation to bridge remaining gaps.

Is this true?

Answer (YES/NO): YES